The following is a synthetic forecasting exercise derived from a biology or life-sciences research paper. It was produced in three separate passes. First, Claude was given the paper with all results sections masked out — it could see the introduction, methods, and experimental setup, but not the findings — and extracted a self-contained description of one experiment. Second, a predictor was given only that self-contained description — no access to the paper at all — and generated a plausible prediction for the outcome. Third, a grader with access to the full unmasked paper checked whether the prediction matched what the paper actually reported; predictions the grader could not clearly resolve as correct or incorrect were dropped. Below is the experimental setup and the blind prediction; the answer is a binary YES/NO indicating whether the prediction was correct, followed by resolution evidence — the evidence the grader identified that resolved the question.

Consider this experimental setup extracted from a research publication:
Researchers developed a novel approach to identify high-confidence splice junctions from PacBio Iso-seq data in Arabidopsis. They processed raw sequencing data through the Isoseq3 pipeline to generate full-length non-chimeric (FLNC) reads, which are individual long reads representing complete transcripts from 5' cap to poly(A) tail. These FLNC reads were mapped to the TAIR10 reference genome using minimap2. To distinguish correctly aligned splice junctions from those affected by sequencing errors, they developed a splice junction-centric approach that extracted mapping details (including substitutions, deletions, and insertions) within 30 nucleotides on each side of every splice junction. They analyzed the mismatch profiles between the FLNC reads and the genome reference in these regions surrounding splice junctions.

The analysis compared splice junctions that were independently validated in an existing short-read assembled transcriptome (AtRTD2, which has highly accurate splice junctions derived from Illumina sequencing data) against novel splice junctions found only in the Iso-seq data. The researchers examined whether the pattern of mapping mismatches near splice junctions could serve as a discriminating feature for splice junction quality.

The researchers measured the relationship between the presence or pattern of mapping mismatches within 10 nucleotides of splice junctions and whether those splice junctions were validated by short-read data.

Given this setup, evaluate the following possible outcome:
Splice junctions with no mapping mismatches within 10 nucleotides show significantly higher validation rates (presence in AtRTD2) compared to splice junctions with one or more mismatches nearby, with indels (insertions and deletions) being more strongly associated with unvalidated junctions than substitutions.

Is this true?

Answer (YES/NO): NO